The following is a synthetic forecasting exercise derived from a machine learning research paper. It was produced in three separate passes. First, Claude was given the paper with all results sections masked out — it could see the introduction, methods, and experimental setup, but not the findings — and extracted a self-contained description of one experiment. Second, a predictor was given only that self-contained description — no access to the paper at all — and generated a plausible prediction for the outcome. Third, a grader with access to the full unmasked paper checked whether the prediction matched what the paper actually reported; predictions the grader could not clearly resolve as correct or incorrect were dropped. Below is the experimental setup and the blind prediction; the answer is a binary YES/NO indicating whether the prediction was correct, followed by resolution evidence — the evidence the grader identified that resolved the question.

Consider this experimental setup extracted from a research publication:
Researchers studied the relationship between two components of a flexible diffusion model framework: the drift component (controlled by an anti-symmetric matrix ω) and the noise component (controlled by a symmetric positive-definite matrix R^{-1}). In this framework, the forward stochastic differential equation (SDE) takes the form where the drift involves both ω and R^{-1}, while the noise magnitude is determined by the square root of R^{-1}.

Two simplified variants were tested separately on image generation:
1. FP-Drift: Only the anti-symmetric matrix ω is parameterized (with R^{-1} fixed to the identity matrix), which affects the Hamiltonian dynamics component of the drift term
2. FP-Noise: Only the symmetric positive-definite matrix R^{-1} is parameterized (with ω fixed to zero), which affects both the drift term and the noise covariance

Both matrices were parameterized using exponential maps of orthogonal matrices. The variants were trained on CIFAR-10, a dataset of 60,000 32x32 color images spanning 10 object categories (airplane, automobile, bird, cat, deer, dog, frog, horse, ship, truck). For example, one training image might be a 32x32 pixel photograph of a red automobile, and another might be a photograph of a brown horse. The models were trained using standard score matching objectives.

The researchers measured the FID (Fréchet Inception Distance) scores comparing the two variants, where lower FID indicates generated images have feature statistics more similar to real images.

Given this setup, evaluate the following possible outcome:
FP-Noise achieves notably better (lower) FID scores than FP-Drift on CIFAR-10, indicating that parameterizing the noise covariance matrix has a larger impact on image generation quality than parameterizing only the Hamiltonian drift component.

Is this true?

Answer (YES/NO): YES